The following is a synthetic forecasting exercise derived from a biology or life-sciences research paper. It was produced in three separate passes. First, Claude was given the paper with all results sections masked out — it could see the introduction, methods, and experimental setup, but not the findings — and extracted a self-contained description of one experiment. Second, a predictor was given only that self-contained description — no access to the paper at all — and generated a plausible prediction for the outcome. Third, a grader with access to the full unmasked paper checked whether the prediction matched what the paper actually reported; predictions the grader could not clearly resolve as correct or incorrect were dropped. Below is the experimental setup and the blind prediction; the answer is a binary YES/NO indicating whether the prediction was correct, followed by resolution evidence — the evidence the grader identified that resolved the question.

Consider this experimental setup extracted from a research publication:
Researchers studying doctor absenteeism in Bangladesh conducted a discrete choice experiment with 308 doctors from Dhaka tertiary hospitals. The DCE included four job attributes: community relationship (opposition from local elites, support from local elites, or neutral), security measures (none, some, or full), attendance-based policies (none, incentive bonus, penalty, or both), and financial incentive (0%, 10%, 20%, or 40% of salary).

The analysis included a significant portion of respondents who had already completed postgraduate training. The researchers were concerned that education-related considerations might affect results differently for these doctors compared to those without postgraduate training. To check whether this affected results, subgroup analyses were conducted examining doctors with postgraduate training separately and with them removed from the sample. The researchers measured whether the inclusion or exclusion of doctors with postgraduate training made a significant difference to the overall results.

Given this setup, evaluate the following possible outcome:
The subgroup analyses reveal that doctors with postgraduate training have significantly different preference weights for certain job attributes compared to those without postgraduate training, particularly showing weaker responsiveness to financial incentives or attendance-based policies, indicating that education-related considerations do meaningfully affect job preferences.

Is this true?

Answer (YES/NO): NO